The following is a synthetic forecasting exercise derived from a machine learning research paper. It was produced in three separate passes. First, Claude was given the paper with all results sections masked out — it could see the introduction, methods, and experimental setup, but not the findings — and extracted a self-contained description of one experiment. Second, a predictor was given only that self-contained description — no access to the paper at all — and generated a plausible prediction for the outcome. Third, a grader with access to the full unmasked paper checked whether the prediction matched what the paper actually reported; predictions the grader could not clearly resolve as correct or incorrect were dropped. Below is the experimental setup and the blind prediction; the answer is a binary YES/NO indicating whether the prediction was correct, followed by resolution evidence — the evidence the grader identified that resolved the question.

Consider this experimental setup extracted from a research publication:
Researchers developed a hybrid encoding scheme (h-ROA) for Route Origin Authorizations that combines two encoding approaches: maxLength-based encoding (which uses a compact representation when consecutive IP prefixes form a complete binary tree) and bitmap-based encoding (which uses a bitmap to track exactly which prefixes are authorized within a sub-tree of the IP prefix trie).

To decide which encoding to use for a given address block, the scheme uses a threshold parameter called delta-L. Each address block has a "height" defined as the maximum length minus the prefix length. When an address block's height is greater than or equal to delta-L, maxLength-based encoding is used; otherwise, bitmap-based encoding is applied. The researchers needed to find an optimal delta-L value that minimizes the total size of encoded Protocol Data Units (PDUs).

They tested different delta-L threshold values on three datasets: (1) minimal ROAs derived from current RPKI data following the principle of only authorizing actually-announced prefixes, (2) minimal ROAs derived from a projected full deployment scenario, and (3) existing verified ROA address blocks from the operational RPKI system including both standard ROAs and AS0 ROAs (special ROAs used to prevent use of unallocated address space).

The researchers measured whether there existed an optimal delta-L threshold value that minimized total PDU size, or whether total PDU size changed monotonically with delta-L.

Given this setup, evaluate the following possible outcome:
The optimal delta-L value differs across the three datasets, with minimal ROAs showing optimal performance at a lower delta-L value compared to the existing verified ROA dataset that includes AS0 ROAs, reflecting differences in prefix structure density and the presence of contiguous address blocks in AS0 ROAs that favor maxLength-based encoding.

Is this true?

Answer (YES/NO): NO